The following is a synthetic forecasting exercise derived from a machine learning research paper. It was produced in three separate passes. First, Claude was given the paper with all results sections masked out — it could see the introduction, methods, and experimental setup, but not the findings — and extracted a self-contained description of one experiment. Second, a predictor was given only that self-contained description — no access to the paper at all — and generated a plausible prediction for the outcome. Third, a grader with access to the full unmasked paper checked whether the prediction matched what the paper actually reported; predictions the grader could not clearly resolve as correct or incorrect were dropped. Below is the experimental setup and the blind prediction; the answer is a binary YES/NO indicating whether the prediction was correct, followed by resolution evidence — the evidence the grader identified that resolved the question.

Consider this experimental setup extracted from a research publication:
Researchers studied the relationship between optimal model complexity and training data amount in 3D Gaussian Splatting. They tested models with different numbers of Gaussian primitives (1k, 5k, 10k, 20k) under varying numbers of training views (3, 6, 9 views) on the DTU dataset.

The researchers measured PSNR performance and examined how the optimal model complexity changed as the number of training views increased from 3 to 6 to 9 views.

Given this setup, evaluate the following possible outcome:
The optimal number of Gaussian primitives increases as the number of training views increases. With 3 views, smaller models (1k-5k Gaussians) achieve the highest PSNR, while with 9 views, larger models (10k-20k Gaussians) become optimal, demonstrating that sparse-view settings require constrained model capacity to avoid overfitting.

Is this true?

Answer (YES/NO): NO